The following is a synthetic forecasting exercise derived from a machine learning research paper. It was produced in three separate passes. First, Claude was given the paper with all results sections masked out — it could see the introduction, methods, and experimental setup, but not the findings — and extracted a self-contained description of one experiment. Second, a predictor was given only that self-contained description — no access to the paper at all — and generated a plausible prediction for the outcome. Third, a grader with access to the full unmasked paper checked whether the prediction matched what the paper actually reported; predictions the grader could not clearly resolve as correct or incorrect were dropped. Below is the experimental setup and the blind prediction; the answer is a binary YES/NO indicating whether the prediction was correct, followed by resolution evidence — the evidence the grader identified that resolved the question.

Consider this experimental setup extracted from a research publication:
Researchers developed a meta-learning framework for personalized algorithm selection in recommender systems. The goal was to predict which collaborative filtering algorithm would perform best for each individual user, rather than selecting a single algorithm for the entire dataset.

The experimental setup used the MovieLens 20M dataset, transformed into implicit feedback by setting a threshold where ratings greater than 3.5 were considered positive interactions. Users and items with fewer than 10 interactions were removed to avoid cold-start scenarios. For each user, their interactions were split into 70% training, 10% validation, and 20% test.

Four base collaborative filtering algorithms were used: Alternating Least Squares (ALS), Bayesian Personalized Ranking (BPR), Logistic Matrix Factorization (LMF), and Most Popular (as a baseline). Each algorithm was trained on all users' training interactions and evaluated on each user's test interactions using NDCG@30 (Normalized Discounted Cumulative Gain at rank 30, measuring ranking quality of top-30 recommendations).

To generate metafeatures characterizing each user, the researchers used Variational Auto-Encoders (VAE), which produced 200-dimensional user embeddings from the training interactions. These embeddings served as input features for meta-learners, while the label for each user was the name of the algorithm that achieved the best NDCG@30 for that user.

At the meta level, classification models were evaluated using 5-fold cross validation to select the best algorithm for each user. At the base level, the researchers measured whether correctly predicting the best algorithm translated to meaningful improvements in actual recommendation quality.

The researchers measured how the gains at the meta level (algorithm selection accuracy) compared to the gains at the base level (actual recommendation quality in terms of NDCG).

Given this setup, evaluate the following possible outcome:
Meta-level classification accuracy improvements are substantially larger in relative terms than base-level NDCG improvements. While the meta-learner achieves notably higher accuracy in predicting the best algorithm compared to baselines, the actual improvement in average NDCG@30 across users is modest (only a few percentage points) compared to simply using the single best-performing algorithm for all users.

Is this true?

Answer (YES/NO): YES